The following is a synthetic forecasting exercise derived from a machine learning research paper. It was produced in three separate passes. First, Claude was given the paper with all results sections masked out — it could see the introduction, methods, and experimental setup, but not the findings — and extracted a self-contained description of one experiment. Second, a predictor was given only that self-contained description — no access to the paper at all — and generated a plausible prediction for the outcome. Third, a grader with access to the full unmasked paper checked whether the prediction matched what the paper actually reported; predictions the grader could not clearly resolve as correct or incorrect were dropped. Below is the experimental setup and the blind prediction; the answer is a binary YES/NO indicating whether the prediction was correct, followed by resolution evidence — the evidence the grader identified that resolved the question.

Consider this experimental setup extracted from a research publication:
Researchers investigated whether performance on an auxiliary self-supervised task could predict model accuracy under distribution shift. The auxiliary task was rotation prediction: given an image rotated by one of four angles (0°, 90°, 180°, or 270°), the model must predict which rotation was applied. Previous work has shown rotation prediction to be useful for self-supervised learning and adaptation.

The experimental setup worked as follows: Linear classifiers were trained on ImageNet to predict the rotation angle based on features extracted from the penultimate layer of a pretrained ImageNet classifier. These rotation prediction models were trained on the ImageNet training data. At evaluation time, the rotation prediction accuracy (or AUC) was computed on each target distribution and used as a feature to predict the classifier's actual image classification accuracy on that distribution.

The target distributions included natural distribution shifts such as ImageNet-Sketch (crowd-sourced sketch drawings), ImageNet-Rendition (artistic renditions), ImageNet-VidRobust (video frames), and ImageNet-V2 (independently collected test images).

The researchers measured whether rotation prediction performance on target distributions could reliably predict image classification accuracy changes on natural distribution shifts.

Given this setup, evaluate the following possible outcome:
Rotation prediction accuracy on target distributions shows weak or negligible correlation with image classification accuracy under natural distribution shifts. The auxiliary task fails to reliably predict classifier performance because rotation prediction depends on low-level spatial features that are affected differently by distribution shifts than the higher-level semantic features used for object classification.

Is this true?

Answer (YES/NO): YES